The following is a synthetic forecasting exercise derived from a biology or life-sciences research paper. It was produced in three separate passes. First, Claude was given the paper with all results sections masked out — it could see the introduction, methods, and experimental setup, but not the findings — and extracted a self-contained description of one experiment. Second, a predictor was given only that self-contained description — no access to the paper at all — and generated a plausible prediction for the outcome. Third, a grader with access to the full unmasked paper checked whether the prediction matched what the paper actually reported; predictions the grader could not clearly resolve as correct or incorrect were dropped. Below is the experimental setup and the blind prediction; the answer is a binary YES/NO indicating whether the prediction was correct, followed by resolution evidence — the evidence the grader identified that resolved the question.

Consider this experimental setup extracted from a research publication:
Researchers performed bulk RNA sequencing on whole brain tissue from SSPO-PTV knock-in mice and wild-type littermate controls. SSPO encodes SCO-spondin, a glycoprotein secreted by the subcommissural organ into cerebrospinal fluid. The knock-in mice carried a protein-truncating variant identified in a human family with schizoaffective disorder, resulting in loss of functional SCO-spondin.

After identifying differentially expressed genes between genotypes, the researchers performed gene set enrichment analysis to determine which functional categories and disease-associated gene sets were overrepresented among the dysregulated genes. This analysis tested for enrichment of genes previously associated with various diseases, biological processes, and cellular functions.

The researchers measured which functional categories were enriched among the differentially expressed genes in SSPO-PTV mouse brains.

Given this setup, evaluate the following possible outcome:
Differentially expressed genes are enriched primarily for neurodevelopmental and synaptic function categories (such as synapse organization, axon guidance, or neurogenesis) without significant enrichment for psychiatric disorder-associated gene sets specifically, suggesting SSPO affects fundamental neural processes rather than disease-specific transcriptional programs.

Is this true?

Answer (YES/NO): NO